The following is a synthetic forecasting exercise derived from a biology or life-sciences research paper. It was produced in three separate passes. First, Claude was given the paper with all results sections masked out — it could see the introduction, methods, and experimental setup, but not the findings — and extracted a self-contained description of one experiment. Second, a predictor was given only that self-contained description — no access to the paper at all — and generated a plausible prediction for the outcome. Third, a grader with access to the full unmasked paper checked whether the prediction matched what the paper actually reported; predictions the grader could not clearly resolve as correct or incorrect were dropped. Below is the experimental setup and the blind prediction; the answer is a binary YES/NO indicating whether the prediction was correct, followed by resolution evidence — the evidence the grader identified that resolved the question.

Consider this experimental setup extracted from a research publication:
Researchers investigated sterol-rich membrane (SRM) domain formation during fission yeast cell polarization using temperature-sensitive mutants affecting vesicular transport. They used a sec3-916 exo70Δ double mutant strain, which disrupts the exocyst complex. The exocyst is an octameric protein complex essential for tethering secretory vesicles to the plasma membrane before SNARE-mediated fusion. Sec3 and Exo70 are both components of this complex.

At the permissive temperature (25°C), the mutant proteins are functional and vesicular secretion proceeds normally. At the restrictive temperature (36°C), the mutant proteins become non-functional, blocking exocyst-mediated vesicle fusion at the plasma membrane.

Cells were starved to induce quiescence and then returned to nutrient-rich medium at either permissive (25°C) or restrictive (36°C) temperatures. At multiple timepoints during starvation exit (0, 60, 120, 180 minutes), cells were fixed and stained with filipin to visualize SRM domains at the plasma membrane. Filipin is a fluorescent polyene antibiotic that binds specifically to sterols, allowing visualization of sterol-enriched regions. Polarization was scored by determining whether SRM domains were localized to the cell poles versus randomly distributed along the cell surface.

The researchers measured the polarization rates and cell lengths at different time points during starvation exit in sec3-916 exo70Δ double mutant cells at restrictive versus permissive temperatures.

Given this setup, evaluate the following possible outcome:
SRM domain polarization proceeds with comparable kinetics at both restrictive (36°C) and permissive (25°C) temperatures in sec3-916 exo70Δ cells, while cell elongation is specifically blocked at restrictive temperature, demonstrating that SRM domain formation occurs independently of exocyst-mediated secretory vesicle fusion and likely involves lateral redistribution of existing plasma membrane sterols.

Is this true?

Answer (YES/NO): NO